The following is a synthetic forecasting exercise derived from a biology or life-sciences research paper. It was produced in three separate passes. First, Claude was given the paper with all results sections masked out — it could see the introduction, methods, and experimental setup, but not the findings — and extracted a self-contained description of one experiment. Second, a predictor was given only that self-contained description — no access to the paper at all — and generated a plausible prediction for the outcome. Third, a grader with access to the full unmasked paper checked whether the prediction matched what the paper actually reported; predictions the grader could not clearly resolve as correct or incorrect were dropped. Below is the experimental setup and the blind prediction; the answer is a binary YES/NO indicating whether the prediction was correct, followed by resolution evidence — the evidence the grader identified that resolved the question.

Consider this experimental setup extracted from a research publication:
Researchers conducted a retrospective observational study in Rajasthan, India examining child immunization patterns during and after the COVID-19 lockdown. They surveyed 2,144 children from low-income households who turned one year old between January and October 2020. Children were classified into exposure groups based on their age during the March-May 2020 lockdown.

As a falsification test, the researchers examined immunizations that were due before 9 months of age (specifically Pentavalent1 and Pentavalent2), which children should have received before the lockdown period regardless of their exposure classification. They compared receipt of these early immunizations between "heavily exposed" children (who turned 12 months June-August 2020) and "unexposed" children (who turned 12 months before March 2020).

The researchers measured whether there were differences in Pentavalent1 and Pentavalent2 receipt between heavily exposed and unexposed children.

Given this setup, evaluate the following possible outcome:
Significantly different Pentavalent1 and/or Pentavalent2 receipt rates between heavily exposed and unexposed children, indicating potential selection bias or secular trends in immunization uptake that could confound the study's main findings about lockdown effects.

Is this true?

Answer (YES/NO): NO